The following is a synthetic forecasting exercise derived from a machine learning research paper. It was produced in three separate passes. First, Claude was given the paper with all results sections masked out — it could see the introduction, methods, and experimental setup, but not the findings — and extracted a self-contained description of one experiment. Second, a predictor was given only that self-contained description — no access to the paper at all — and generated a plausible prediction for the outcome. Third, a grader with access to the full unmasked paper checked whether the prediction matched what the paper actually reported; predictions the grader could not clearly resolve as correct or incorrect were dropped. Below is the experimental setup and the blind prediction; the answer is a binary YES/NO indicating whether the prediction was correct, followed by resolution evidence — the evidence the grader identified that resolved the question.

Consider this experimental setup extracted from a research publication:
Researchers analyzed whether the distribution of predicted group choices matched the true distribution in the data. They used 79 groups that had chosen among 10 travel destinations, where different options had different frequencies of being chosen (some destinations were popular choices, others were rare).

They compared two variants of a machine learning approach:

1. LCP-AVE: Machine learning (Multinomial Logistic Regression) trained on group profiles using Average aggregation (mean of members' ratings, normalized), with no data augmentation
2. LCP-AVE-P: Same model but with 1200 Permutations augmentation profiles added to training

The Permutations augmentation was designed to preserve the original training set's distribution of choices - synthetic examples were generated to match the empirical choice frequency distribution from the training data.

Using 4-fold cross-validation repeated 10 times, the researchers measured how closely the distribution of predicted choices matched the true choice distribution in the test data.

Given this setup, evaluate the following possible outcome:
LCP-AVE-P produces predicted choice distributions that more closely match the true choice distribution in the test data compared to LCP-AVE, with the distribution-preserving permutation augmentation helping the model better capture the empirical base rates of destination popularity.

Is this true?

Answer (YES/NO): YES